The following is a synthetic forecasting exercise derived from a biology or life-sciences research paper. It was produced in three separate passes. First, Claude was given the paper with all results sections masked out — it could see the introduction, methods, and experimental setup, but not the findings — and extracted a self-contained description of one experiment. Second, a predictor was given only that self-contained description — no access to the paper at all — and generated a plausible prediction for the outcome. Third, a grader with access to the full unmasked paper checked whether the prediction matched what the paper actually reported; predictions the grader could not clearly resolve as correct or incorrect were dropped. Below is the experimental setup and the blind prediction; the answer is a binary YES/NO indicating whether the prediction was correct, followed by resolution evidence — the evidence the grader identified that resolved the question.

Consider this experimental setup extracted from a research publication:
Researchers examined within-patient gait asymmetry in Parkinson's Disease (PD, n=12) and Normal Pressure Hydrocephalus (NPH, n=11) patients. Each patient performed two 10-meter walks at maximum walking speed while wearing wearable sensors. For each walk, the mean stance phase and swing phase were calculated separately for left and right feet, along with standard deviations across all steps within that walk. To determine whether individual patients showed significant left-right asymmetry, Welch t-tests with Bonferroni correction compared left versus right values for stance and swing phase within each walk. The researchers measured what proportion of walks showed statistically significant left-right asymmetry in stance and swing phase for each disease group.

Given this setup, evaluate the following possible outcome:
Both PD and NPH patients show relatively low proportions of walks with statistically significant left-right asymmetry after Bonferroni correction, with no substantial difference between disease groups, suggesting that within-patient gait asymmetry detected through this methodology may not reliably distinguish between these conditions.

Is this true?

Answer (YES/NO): NO